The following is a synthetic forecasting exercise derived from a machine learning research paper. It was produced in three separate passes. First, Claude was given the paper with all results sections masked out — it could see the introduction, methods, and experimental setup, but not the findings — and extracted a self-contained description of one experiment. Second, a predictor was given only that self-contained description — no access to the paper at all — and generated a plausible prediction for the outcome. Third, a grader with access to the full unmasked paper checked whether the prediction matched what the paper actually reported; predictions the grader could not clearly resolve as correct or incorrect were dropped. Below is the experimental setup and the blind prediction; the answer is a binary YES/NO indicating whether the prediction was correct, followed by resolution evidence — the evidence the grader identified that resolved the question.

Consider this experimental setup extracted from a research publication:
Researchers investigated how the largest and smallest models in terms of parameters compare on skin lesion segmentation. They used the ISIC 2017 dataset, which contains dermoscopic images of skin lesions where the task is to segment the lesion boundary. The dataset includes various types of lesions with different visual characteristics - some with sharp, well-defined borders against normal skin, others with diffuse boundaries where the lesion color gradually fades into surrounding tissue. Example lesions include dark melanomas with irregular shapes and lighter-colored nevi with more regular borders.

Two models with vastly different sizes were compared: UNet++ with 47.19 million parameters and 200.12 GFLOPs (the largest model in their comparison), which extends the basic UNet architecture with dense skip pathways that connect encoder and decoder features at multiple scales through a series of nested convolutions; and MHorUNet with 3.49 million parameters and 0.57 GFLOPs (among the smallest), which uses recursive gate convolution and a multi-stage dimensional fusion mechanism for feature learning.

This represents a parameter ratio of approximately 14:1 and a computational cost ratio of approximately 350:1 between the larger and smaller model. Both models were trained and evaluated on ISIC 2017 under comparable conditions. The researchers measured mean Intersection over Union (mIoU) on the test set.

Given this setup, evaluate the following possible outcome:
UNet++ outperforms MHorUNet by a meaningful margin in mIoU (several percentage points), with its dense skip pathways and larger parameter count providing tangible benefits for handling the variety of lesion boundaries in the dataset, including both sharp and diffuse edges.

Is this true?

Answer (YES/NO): NO